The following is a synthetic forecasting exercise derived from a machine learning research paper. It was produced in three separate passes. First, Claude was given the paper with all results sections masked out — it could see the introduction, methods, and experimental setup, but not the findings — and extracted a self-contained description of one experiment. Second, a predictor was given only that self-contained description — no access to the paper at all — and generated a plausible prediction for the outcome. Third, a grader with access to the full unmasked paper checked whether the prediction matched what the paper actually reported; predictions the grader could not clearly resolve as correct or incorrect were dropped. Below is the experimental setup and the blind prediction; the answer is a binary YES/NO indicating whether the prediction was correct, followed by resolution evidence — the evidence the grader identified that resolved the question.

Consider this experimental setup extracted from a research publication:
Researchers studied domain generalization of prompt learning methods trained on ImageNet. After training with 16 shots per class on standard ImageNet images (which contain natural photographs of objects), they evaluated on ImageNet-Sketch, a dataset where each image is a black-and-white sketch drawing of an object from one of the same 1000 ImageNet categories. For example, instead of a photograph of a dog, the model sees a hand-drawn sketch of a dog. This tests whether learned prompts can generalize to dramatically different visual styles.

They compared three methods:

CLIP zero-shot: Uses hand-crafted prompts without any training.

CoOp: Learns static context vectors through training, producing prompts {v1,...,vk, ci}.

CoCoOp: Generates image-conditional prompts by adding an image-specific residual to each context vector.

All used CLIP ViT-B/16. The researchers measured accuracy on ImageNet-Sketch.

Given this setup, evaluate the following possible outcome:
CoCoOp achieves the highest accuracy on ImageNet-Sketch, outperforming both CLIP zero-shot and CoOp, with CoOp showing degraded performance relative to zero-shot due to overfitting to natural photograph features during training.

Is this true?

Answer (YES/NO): NO